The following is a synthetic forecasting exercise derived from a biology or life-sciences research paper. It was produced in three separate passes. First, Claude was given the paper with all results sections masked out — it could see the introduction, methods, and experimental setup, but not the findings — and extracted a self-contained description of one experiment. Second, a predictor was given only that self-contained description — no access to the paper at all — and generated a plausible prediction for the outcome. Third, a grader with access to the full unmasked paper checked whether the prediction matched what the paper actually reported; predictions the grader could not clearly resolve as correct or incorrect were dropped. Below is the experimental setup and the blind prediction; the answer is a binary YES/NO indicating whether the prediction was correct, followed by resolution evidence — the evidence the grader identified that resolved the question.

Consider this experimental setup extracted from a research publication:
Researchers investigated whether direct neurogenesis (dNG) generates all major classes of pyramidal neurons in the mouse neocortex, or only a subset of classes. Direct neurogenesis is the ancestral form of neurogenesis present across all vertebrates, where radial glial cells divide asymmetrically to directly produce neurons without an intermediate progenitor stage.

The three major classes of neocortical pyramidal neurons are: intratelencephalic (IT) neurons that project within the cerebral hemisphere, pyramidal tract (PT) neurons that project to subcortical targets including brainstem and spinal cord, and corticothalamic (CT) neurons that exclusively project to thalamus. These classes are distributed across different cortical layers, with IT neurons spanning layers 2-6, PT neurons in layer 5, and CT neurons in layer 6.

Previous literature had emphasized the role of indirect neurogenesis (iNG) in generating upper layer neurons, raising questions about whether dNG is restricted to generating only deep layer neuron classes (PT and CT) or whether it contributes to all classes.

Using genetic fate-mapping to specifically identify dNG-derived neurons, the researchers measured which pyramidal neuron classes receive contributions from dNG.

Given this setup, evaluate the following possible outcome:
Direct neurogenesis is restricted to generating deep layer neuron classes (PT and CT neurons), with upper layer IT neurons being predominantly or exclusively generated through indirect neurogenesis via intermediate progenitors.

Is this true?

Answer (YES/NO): NO